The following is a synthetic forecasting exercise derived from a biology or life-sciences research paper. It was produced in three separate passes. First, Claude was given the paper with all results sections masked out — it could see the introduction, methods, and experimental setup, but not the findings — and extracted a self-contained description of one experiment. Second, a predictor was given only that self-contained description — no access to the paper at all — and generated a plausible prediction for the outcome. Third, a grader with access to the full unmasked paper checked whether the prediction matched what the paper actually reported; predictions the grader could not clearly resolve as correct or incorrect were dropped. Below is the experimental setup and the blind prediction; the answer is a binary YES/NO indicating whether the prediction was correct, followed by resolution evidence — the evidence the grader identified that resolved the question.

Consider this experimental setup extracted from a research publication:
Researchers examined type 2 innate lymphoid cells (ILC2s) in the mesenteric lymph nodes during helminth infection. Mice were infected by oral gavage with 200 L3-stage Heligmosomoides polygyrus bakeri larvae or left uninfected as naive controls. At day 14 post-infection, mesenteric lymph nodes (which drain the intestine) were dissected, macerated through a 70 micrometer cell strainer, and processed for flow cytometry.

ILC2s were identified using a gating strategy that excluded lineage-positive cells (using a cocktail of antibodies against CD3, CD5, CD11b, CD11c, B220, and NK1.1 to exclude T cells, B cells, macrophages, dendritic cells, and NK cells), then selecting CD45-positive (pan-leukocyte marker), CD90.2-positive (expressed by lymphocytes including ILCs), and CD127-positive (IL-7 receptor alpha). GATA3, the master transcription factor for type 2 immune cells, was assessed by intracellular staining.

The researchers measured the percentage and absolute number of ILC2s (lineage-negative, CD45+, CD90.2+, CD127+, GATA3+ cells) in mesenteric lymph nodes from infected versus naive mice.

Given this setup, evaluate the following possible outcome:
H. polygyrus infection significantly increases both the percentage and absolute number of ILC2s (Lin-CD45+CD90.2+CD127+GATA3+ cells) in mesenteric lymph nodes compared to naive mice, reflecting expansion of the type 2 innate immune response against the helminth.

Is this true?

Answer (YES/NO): NO